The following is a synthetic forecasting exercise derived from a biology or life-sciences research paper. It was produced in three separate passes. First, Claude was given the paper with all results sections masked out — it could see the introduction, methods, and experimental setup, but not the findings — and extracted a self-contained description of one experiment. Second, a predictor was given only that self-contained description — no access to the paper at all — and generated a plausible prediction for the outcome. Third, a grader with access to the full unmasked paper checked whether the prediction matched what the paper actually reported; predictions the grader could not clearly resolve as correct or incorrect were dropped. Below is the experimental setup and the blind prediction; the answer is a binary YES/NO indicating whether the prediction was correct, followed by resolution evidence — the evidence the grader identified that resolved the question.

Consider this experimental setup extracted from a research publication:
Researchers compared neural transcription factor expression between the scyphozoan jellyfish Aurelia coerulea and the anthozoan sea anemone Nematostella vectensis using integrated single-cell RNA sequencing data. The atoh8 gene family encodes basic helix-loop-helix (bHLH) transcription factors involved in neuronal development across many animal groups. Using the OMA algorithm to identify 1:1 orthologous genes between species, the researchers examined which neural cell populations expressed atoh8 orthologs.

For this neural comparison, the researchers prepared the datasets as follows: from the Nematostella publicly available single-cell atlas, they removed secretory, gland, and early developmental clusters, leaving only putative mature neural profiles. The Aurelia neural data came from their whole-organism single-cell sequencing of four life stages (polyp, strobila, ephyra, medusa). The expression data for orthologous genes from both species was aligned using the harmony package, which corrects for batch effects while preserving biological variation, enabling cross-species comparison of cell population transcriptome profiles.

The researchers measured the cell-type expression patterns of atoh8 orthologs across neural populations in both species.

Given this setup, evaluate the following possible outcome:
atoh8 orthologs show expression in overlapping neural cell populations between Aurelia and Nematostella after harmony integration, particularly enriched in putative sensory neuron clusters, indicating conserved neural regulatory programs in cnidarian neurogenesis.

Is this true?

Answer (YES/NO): NO